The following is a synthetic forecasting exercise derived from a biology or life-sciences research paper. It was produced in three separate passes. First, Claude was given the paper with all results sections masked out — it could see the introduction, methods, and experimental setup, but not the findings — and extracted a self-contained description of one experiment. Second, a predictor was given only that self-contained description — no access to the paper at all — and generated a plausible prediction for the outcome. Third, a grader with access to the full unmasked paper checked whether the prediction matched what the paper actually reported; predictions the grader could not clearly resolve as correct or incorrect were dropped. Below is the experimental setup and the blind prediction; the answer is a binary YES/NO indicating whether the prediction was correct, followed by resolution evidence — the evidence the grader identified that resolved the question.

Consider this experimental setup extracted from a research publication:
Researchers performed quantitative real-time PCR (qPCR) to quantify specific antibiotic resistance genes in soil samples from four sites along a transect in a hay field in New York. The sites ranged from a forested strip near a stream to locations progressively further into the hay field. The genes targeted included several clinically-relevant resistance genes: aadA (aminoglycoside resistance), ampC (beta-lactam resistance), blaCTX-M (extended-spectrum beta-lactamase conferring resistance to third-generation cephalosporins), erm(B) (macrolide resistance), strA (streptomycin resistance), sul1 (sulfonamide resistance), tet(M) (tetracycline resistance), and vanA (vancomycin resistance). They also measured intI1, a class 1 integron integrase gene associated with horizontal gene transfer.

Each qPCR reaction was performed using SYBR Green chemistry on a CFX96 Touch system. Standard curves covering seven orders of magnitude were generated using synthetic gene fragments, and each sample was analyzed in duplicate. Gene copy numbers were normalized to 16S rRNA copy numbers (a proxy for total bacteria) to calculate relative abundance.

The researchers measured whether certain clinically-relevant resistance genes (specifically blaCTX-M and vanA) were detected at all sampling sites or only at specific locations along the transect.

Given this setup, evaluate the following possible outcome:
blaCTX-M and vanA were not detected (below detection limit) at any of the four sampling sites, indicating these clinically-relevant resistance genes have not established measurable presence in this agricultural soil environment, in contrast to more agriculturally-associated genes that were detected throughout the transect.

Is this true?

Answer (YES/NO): NO